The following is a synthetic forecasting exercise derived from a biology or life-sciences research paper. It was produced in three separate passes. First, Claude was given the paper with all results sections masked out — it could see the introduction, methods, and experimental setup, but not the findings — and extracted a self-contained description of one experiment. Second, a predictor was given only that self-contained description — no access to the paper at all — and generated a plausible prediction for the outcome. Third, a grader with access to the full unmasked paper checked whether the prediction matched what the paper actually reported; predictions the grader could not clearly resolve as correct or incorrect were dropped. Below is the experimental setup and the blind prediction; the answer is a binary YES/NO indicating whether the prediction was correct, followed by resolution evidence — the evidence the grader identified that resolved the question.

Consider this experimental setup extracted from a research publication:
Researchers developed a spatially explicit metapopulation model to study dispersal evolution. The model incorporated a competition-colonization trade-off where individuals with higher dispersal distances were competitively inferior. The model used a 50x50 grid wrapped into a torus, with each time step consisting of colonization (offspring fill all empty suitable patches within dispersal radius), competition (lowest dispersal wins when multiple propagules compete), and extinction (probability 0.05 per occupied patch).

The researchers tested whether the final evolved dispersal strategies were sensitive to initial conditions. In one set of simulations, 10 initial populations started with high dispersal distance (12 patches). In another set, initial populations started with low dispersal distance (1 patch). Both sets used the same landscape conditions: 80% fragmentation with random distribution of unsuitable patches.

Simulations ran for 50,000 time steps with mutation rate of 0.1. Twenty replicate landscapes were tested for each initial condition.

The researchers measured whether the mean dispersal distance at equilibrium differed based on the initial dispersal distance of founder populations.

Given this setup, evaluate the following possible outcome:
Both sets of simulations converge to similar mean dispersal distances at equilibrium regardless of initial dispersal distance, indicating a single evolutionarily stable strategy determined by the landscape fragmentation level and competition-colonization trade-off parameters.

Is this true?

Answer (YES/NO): YES